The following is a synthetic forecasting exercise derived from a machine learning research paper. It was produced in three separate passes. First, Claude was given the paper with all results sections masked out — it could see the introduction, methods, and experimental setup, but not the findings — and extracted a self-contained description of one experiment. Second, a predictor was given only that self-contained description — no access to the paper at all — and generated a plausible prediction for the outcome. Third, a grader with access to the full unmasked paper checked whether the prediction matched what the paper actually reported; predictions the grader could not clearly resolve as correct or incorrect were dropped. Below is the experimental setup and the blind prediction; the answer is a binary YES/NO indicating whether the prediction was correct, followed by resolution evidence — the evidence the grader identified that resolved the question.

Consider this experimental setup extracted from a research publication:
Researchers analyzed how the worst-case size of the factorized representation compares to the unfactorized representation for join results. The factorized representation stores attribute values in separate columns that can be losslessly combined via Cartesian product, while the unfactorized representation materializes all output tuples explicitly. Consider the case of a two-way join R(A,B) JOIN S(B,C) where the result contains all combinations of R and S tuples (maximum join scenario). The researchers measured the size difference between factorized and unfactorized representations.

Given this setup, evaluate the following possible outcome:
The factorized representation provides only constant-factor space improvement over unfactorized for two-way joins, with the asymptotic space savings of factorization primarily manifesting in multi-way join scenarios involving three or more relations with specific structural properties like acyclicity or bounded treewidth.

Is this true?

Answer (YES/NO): NO